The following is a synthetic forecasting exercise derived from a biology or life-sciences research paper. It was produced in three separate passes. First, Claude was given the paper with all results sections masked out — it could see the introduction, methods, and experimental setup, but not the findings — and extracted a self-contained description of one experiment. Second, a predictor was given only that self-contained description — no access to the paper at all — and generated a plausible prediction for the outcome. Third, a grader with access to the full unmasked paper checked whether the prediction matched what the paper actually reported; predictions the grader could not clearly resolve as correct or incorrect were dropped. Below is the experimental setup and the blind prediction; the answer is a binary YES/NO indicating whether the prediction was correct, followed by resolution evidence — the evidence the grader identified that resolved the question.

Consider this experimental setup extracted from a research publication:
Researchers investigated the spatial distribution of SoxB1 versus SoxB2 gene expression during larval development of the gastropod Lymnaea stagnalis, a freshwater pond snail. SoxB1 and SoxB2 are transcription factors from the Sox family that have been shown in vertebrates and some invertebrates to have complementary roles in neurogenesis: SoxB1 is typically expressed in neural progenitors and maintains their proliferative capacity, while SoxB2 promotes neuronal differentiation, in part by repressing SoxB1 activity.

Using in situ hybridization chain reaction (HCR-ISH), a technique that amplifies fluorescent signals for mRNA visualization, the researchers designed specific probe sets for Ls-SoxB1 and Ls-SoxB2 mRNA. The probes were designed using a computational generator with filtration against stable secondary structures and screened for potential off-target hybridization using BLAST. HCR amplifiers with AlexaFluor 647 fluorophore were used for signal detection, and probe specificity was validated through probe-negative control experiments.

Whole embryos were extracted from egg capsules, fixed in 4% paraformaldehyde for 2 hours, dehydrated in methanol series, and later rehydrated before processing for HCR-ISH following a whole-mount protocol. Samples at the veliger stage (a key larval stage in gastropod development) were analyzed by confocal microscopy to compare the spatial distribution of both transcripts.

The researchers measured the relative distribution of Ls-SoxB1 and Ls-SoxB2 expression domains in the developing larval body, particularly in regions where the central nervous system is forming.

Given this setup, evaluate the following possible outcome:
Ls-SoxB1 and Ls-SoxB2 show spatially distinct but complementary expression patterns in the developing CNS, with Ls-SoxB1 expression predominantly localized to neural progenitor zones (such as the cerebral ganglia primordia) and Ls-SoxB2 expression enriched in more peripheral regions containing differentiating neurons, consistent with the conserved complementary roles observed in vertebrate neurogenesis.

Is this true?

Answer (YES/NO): NO